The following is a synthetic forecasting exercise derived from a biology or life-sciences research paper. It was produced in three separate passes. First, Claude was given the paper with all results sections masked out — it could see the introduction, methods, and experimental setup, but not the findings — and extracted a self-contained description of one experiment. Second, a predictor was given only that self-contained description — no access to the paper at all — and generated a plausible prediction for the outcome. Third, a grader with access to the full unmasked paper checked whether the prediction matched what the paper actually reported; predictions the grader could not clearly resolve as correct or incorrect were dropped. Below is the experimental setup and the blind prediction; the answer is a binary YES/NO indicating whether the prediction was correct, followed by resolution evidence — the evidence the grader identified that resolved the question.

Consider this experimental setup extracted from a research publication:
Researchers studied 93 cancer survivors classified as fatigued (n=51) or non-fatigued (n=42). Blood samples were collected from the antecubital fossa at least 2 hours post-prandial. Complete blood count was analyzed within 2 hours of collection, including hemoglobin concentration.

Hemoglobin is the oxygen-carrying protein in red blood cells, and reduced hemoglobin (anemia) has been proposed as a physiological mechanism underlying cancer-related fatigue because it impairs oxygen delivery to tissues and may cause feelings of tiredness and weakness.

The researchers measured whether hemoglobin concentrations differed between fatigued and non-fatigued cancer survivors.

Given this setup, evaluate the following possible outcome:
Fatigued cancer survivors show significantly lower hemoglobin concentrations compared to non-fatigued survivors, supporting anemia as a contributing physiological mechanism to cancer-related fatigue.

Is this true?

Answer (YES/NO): NO